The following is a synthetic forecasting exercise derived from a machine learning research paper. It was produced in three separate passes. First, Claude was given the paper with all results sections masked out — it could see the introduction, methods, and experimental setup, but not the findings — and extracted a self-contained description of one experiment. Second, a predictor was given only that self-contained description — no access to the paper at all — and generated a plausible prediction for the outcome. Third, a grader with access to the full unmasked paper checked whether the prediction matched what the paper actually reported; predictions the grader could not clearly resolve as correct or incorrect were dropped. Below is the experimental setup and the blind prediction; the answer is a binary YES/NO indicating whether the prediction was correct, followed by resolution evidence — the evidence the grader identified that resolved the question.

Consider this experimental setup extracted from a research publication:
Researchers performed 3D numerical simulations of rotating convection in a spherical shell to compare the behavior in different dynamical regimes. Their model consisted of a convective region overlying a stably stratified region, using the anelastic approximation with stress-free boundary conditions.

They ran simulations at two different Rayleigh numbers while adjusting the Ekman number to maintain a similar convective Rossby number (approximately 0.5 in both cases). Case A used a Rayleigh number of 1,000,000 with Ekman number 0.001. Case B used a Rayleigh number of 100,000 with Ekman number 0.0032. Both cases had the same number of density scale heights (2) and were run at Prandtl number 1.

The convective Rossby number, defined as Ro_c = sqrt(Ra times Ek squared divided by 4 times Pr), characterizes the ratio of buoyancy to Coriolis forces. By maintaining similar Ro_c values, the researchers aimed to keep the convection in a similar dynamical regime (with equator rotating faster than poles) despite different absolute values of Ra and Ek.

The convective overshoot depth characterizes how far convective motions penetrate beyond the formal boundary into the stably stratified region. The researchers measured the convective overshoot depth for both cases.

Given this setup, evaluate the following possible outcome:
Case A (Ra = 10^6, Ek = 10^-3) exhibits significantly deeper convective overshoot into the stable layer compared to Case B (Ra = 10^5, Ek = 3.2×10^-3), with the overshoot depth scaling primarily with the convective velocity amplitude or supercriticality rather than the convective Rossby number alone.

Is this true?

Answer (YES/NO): YES